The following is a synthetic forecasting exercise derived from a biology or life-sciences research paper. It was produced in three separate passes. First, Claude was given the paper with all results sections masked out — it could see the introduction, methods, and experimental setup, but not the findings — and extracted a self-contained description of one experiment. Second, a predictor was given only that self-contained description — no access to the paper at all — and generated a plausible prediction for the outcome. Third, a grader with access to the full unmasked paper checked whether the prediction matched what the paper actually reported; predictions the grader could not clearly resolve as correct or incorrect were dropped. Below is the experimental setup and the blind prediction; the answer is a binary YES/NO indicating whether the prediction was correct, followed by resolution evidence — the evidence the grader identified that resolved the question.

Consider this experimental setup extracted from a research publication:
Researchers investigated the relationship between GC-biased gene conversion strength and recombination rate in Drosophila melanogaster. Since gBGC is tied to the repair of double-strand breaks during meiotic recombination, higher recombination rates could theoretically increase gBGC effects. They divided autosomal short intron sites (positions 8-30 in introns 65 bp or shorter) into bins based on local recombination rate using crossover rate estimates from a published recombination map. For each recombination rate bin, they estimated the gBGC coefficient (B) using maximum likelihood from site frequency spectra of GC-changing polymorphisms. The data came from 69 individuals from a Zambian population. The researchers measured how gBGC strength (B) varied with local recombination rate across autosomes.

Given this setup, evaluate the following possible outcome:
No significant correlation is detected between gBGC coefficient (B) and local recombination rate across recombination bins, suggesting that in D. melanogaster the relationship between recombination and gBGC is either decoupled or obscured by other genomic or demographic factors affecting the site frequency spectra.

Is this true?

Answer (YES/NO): YES